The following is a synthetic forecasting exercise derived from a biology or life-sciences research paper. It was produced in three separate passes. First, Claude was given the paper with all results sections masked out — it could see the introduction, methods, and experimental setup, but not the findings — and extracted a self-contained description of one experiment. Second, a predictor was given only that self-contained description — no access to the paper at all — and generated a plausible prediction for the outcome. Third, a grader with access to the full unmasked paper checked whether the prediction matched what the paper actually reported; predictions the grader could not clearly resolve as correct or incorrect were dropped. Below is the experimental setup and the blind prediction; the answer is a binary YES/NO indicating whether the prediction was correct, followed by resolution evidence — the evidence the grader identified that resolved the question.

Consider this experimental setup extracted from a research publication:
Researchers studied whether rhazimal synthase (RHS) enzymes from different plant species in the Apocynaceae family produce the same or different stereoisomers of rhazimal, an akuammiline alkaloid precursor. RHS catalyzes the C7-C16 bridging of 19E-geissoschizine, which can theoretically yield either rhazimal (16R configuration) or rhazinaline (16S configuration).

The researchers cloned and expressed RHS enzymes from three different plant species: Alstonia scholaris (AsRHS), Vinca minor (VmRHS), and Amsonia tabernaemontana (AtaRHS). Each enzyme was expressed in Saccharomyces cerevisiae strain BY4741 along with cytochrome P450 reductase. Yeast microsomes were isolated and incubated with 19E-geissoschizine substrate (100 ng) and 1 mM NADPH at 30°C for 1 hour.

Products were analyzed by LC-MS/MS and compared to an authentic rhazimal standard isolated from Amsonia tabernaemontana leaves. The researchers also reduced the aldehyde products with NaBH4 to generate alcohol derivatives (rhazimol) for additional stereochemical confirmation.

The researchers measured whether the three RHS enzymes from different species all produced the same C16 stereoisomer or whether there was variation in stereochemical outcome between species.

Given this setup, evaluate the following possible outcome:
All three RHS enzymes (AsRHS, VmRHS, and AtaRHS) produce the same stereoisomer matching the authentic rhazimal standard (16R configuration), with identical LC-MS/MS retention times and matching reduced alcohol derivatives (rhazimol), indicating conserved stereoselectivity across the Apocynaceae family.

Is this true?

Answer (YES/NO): YES